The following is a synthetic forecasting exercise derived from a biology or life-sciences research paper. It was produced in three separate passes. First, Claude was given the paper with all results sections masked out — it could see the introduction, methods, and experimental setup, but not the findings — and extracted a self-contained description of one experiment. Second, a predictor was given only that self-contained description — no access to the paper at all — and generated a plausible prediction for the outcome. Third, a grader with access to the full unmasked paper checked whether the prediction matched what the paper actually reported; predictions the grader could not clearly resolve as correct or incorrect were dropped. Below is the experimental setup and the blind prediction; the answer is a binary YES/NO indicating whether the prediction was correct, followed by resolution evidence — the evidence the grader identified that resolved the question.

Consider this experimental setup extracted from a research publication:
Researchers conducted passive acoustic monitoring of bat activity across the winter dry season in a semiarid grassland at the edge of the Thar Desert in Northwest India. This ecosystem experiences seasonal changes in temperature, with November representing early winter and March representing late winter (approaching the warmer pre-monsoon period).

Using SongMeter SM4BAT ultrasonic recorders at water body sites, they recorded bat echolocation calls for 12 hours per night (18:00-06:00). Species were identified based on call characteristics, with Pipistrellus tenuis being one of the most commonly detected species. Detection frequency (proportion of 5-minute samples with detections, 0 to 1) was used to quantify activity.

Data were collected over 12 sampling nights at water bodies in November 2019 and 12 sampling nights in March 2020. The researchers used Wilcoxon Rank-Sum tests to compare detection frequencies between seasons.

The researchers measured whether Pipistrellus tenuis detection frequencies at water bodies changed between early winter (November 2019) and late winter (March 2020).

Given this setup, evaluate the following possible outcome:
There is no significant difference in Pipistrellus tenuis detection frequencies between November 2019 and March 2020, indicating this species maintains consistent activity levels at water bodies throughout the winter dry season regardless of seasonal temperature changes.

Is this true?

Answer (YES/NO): YES